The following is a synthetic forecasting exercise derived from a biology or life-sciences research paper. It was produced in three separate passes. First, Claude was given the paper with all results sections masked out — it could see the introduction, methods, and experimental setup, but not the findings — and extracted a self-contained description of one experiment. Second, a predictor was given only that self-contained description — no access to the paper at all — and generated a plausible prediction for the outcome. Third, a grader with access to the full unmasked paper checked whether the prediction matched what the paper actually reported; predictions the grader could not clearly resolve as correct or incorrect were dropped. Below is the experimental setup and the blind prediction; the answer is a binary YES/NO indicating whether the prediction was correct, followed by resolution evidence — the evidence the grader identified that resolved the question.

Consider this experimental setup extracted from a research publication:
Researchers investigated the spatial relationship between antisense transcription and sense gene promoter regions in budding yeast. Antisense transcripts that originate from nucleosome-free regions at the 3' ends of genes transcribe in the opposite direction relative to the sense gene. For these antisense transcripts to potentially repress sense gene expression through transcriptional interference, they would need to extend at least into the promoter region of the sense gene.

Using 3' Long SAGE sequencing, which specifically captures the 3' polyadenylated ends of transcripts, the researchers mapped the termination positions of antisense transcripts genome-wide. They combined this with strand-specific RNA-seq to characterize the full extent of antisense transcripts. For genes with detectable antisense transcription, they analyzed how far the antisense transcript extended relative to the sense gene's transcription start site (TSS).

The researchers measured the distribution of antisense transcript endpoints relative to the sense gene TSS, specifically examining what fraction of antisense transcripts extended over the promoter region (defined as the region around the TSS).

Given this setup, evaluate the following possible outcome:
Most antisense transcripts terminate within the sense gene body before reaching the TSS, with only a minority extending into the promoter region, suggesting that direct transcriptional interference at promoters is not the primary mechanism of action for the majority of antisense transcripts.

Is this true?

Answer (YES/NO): NO